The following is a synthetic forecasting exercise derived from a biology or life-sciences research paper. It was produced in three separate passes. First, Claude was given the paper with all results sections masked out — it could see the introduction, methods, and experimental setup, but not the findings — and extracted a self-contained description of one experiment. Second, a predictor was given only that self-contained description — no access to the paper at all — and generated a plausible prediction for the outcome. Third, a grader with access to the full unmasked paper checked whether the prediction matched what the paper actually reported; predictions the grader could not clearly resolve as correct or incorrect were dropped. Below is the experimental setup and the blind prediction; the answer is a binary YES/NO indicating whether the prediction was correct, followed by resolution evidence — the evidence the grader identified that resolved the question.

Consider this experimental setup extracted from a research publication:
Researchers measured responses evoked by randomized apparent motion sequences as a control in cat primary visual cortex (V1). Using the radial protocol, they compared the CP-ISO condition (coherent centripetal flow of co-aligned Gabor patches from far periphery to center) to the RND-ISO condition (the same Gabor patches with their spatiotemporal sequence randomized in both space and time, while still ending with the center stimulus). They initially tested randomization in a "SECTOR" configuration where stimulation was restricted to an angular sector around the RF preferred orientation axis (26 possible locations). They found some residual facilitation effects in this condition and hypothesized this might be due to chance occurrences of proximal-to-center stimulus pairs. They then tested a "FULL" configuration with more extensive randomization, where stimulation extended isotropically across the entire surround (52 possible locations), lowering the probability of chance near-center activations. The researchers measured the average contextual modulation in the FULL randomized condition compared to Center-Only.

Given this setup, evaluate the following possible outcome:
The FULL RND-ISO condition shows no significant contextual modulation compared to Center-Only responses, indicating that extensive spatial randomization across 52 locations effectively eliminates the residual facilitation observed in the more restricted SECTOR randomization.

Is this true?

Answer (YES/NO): YES